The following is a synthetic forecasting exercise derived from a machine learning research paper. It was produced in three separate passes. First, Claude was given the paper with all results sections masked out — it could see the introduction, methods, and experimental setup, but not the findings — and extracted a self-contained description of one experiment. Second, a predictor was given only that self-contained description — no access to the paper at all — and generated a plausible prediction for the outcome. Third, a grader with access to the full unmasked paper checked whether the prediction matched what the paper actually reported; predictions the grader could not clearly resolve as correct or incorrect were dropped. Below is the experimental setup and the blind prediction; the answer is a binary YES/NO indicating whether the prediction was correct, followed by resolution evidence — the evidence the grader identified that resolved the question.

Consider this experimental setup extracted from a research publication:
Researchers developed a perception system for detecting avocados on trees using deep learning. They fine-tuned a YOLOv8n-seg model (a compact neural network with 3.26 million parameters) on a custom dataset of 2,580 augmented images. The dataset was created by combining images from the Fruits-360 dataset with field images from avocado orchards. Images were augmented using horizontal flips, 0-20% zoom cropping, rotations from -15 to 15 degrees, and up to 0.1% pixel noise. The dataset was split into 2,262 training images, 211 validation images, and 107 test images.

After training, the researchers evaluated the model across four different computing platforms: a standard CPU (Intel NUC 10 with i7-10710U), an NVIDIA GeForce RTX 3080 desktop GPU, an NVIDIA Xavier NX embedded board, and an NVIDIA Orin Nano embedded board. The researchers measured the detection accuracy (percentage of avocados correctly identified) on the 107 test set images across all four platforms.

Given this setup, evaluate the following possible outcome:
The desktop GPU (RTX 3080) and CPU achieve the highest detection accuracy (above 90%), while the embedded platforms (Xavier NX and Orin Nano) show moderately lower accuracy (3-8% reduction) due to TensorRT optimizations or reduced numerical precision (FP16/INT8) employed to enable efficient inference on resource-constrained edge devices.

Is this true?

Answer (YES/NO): NO